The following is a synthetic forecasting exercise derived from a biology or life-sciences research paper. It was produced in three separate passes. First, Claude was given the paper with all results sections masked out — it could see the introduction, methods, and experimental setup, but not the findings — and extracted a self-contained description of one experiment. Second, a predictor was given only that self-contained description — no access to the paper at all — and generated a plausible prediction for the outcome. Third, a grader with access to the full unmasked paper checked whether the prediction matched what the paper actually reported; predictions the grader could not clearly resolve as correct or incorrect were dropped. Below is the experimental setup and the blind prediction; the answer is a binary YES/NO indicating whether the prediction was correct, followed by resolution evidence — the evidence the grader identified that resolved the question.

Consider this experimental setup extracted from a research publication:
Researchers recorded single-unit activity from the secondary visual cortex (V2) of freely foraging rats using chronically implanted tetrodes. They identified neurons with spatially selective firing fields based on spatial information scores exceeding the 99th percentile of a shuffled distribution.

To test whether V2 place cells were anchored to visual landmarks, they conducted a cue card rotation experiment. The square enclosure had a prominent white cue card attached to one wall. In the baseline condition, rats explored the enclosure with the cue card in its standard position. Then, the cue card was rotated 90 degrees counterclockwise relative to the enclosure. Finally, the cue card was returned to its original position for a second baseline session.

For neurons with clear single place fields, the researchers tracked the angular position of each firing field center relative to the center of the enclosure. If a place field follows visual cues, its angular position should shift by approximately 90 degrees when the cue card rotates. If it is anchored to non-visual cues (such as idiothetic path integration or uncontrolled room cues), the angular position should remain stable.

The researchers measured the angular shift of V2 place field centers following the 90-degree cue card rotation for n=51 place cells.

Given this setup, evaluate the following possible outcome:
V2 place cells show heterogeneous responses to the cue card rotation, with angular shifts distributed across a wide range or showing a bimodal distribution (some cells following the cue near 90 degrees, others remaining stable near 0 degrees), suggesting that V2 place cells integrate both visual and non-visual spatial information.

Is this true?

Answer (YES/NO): YES